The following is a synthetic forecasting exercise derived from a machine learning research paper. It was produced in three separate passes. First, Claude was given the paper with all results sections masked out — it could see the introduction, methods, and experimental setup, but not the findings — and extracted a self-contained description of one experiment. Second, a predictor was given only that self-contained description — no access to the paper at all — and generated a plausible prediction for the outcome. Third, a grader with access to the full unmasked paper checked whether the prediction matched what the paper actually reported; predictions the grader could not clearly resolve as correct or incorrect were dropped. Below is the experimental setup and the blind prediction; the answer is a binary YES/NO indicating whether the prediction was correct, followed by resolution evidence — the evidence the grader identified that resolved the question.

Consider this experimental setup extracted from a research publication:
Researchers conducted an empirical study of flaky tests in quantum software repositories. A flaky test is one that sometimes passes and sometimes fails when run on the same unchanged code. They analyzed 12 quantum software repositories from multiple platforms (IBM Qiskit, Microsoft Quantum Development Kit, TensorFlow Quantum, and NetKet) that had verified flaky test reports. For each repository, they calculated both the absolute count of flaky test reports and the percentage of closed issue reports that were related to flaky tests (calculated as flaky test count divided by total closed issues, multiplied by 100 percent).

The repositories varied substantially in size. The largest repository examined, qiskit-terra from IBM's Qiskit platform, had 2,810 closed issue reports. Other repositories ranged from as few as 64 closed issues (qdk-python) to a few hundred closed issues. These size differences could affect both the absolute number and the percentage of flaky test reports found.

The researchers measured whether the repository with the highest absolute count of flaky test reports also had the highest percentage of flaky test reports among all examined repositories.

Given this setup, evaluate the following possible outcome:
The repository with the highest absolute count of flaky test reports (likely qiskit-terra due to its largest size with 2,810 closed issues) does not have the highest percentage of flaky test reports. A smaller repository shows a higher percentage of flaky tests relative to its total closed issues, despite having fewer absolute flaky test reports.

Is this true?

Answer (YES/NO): YES